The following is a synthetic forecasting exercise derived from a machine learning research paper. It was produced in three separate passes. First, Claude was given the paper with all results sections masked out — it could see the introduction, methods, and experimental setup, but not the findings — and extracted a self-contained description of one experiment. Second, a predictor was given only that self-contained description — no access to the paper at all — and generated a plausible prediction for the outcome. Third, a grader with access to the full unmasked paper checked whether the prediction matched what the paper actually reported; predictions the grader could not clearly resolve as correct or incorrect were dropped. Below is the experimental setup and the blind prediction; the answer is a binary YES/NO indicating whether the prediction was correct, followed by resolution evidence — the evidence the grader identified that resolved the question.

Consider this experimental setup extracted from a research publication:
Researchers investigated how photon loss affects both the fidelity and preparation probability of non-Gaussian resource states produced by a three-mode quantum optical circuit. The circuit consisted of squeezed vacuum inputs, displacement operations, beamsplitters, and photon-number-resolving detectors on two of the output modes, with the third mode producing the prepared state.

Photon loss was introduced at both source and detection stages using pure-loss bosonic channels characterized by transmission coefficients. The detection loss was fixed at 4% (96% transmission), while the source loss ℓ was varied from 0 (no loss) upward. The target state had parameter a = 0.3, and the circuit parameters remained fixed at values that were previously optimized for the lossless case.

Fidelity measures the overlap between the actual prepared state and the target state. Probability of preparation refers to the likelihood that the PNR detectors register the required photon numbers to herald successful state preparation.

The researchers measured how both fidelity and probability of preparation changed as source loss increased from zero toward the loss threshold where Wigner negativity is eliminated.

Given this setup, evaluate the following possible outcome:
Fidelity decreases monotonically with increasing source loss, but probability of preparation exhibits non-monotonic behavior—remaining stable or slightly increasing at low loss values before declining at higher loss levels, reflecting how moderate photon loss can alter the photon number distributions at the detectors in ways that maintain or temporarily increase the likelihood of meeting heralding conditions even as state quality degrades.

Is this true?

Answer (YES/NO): NO